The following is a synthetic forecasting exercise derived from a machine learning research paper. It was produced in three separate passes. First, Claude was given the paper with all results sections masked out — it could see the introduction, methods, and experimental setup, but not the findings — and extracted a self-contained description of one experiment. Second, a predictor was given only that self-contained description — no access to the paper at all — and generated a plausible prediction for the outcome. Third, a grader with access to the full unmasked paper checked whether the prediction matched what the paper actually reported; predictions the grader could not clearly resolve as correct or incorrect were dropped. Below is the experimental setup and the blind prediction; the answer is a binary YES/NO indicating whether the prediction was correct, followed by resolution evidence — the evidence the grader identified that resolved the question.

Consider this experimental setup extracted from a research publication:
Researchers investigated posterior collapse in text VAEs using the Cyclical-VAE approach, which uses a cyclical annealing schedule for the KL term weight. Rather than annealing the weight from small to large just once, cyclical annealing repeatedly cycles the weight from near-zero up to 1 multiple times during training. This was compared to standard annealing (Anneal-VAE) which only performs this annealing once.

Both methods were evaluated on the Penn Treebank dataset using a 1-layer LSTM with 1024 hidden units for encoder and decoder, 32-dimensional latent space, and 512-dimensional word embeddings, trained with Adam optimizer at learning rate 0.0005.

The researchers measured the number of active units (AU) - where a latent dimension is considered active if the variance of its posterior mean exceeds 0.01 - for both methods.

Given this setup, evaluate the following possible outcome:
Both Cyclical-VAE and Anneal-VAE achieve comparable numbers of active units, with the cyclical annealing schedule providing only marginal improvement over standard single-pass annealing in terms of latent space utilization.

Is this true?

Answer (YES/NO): NO